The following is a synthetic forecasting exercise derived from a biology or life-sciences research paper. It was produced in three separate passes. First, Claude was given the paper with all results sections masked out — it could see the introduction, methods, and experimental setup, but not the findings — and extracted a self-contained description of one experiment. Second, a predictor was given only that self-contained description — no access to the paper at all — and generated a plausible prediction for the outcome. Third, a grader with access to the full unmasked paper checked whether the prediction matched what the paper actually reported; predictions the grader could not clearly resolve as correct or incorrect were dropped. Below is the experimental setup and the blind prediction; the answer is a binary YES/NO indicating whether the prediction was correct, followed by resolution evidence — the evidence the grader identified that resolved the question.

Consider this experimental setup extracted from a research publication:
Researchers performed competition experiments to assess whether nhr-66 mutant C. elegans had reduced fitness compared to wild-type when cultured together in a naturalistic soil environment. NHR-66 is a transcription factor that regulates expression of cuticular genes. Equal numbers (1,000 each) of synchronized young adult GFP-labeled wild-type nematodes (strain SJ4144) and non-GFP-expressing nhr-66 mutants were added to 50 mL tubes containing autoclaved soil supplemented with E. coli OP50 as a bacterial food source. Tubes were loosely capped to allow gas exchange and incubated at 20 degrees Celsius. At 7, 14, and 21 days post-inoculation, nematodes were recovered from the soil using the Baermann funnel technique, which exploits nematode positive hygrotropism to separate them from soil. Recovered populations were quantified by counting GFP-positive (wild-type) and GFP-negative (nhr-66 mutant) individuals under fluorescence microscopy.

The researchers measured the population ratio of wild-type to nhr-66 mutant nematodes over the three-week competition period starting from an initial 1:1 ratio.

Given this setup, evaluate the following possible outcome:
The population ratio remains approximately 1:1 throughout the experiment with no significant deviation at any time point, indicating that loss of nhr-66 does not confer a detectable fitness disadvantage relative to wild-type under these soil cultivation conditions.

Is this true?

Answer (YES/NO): NO